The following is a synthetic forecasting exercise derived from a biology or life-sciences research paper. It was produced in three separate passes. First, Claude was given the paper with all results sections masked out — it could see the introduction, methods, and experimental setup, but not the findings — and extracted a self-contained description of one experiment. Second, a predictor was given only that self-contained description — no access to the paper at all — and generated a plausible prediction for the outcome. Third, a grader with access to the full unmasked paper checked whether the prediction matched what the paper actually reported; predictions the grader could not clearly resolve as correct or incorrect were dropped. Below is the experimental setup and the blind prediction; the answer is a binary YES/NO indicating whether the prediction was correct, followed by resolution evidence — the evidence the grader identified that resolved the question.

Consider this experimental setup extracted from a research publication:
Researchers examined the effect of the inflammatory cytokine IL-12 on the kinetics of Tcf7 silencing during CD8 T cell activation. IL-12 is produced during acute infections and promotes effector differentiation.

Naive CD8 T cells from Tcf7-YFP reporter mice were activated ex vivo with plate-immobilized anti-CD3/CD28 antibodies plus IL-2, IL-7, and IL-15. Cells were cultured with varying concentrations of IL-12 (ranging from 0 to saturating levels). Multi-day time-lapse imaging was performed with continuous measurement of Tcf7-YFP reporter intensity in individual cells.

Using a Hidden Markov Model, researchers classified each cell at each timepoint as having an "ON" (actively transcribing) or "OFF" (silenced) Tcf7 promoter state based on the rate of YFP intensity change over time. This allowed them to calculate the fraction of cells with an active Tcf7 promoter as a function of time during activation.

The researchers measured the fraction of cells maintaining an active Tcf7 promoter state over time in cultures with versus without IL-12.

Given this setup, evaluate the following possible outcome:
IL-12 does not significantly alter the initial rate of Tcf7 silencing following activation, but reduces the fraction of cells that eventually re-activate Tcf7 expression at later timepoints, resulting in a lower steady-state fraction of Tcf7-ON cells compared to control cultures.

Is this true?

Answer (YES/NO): NO